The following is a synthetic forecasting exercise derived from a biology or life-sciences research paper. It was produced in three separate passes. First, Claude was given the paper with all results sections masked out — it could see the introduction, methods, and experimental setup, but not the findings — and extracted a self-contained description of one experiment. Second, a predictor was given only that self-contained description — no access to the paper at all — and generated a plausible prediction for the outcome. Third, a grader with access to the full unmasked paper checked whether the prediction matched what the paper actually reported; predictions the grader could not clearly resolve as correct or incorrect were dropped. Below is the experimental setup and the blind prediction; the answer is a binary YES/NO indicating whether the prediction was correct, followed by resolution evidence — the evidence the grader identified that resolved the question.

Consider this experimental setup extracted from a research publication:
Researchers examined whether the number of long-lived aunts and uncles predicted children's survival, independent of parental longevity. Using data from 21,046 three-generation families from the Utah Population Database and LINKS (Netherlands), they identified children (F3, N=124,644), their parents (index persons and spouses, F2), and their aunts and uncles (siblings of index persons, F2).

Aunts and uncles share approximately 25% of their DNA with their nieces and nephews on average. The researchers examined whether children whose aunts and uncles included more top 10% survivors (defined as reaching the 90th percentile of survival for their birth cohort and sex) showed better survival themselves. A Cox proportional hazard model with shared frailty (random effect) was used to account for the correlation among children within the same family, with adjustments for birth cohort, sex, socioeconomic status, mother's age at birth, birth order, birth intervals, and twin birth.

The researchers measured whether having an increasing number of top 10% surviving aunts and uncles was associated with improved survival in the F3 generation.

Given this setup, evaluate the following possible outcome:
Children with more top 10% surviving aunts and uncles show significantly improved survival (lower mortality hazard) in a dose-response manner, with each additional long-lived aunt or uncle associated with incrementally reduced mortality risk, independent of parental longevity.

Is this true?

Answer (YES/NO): YES